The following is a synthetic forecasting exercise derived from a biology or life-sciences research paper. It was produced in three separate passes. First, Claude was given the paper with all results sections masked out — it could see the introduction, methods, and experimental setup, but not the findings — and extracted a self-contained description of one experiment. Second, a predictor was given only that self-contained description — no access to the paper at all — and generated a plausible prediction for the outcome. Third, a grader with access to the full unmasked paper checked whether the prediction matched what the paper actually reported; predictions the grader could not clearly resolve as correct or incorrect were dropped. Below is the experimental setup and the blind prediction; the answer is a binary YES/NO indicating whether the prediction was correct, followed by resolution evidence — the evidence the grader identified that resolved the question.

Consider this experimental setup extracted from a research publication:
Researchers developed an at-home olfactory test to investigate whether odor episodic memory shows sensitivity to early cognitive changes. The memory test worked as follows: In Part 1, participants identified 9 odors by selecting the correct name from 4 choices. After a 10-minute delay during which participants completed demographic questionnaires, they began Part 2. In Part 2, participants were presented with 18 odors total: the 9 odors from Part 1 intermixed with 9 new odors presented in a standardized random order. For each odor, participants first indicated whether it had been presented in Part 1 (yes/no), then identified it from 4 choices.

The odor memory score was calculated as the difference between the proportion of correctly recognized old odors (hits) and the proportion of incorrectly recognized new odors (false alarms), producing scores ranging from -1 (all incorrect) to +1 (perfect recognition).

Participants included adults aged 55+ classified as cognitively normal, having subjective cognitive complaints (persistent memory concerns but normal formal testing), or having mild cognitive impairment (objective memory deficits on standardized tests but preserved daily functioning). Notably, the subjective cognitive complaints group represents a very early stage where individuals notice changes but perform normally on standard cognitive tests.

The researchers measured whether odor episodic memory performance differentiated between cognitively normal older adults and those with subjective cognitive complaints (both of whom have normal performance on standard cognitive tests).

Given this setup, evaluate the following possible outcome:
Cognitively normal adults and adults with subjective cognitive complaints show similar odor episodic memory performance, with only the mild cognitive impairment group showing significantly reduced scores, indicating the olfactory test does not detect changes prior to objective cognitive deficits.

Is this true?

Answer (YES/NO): NO